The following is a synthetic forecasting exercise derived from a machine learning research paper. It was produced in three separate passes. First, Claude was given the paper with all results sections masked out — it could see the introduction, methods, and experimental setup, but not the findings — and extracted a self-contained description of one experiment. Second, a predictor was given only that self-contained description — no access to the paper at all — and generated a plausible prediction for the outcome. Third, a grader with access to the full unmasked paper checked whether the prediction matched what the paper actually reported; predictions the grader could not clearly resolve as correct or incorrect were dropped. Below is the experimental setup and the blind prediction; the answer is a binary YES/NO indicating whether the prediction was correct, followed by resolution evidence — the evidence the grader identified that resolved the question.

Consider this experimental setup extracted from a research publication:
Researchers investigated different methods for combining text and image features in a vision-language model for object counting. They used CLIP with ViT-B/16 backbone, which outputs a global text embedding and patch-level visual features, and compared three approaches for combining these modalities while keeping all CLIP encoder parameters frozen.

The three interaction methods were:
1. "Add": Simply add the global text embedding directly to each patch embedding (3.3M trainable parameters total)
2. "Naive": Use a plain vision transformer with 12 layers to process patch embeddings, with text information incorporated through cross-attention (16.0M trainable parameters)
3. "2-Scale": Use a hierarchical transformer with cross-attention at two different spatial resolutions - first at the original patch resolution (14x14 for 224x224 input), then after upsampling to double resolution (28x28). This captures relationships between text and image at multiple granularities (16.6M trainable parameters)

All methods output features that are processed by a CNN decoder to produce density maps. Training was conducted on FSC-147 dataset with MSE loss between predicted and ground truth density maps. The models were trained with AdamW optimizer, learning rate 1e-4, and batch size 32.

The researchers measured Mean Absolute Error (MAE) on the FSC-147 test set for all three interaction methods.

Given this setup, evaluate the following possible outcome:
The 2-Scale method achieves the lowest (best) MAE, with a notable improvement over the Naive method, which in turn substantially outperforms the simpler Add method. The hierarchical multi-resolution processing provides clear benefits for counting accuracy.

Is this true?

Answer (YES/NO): YES